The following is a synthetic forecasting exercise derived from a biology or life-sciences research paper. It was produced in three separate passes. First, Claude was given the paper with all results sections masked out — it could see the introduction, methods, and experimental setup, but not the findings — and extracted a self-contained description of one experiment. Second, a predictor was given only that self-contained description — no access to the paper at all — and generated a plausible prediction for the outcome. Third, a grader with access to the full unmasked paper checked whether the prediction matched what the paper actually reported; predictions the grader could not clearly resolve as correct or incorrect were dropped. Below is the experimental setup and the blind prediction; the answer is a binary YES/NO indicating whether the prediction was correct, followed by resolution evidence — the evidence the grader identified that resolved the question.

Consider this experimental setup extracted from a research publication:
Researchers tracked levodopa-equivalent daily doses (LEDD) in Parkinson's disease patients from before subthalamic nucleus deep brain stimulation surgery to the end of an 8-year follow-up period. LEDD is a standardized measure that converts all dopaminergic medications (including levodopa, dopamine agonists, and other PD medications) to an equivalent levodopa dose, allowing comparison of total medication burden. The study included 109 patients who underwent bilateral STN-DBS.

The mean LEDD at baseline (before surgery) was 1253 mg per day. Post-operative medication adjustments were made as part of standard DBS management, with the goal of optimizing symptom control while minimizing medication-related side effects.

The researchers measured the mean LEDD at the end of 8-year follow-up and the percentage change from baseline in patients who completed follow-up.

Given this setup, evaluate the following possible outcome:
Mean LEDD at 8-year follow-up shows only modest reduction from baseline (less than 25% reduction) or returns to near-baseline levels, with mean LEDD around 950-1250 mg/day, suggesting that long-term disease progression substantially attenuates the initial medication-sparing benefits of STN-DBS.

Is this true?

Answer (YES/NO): NO